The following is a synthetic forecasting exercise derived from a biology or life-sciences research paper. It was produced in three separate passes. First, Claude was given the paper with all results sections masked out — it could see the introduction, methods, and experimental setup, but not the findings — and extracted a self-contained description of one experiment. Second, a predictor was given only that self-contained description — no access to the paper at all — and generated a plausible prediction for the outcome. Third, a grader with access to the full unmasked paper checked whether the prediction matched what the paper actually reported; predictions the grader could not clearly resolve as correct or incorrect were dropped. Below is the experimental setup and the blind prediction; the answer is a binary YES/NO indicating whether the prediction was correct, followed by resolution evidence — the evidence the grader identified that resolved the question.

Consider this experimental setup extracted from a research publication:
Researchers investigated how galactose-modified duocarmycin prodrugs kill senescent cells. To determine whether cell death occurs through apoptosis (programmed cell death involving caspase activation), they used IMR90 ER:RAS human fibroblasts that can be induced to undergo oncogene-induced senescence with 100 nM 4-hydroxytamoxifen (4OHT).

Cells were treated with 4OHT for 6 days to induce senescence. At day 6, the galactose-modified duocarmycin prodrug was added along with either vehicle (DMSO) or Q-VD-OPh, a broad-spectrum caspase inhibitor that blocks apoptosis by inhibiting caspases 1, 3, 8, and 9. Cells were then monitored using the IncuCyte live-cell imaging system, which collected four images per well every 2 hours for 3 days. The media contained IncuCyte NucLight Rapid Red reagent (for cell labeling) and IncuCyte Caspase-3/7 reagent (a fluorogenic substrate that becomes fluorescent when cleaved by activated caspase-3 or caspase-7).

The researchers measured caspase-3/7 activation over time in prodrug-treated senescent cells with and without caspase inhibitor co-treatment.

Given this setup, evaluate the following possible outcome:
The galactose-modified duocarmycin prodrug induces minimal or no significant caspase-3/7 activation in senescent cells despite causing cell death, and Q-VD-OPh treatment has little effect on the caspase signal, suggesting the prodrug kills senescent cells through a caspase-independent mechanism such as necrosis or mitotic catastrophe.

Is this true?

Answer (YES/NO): NO